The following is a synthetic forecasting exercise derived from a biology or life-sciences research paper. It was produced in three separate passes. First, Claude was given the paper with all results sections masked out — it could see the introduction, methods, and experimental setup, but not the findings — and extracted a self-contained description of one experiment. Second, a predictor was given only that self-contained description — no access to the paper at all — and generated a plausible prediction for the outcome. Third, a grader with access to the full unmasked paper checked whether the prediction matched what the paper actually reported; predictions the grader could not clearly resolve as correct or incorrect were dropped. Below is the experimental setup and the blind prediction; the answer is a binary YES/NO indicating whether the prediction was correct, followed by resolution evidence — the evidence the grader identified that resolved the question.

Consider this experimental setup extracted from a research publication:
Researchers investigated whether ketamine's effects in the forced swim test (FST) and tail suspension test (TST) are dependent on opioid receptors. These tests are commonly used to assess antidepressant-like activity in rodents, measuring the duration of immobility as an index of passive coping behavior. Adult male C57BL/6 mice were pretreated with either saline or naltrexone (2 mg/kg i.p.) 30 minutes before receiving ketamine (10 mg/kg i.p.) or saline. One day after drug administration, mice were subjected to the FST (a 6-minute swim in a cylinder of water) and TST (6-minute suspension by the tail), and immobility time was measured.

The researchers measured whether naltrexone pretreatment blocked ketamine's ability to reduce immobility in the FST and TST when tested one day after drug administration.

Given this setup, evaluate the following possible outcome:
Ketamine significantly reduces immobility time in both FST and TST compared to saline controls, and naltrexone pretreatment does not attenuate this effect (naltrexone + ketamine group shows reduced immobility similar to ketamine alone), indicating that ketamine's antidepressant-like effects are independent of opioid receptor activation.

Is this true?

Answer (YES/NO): NO